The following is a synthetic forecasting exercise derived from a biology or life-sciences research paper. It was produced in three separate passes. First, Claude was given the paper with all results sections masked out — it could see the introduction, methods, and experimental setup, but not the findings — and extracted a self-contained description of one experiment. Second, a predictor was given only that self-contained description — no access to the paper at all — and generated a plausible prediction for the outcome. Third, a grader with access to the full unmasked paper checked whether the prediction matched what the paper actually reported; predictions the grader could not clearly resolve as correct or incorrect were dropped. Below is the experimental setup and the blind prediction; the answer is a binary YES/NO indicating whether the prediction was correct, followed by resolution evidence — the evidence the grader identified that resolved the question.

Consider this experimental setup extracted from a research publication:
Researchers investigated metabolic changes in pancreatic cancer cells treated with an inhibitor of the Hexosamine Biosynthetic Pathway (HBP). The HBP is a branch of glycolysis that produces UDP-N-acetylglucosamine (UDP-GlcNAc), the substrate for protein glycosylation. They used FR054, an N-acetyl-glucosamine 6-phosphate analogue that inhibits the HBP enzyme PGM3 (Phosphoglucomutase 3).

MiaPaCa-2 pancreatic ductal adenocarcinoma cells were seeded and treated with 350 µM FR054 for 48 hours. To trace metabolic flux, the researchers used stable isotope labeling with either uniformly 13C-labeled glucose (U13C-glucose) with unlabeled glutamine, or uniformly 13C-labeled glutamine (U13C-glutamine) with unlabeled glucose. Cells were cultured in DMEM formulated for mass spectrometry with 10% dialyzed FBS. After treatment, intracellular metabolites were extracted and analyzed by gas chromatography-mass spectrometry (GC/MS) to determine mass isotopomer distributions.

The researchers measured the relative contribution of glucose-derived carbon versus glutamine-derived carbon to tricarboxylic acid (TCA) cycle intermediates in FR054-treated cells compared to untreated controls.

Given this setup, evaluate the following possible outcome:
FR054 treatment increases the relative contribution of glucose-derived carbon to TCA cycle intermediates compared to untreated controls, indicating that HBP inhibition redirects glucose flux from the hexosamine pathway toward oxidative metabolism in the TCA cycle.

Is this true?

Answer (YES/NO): NO